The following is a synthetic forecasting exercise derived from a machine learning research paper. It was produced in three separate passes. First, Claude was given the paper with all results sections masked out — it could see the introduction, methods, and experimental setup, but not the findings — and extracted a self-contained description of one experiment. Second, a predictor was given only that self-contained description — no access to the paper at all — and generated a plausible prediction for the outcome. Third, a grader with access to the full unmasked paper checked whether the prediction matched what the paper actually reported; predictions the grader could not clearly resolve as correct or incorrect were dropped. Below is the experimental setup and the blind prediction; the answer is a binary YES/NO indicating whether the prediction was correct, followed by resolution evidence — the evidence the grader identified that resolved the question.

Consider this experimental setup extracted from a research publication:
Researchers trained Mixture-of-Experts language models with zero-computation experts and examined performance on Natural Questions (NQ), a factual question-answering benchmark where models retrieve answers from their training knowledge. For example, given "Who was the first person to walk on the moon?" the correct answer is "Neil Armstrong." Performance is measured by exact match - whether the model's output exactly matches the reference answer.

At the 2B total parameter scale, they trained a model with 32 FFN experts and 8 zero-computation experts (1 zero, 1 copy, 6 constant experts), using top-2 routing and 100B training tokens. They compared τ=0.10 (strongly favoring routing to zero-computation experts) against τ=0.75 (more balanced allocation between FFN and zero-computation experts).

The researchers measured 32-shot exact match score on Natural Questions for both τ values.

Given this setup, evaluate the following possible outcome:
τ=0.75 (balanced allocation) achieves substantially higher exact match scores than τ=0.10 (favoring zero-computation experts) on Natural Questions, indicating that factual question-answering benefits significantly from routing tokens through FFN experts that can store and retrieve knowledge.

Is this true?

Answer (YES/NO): YES